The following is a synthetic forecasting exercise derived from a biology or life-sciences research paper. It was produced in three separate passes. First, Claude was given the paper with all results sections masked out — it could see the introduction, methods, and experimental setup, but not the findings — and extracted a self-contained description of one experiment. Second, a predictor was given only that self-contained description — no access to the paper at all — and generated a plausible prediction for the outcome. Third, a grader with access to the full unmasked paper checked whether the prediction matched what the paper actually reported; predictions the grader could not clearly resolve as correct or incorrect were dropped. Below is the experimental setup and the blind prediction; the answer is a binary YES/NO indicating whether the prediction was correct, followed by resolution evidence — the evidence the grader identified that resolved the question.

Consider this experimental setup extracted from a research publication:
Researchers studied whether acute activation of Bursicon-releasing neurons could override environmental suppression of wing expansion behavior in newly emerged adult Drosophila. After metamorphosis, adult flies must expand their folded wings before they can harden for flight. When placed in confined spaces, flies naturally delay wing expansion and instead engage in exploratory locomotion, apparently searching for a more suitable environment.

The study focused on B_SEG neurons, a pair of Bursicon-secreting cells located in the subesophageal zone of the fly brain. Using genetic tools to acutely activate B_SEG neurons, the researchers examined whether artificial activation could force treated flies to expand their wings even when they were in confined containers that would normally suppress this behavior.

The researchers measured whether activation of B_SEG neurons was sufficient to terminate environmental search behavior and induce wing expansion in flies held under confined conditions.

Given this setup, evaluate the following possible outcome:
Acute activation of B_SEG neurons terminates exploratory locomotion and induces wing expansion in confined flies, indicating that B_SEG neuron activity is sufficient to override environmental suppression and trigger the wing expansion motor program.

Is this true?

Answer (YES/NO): YES